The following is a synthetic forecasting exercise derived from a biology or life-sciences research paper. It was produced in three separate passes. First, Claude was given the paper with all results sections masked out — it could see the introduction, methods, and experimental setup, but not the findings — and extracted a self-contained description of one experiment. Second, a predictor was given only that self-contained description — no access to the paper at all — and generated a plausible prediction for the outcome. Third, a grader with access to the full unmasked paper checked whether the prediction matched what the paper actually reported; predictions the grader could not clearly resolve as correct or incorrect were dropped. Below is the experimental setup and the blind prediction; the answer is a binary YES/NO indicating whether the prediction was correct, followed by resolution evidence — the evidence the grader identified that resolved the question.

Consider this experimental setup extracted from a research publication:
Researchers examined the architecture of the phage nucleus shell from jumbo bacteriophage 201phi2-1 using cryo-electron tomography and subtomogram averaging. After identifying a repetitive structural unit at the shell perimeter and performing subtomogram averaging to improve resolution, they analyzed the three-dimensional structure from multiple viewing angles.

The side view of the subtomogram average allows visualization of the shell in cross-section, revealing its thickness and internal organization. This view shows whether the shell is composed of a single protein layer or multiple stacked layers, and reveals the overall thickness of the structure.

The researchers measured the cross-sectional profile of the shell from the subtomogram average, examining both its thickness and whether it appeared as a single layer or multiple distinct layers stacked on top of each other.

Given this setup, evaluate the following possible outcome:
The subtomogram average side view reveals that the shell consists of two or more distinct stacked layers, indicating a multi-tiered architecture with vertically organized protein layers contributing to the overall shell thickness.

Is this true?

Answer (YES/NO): NO